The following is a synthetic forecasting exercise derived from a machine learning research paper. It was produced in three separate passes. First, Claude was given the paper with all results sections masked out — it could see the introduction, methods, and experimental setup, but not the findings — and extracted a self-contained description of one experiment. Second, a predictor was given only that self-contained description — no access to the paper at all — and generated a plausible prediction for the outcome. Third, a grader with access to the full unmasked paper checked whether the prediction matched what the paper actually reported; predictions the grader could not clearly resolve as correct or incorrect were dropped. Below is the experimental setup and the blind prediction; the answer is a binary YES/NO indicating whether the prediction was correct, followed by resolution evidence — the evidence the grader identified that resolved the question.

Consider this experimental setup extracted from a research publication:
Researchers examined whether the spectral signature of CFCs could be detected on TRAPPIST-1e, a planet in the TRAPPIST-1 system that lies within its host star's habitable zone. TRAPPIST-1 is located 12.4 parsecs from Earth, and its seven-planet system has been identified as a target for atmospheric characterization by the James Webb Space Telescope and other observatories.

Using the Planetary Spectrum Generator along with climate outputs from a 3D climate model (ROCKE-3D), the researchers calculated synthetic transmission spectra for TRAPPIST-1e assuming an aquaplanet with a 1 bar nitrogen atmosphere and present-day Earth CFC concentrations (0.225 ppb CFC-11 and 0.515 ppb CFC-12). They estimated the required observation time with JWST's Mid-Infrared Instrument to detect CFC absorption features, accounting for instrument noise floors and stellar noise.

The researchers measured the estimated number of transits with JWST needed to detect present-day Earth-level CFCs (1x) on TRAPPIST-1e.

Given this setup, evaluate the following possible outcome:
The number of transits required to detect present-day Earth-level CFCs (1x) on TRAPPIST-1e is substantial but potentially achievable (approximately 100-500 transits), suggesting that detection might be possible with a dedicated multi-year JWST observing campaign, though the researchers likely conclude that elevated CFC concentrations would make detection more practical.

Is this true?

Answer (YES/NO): YES